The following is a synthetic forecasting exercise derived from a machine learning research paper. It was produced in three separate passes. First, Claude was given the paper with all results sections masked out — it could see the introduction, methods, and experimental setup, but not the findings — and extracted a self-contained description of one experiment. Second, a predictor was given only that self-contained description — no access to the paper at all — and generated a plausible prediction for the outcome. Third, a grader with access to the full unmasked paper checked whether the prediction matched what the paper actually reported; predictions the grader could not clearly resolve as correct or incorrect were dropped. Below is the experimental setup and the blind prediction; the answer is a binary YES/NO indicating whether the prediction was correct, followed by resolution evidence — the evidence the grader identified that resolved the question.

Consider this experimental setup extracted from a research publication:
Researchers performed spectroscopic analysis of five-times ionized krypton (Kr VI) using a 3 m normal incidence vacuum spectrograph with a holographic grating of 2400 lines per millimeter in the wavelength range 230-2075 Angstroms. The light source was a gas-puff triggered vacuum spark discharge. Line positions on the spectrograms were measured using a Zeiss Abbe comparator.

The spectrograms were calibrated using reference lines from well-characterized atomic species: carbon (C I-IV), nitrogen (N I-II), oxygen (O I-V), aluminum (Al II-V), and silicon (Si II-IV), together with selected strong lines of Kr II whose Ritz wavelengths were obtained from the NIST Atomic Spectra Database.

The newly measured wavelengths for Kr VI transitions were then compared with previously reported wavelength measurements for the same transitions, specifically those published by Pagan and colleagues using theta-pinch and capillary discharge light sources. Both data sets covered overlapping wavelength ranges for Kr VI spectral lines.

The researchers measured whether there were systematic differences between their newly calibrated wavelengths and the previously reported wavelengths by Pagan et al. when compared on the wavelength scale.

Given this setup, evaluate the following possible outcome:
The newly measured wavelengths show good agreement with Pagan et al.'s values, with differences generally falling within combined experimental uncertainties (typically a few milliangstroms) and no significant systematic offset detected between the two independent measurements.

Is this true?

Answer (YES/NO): NO